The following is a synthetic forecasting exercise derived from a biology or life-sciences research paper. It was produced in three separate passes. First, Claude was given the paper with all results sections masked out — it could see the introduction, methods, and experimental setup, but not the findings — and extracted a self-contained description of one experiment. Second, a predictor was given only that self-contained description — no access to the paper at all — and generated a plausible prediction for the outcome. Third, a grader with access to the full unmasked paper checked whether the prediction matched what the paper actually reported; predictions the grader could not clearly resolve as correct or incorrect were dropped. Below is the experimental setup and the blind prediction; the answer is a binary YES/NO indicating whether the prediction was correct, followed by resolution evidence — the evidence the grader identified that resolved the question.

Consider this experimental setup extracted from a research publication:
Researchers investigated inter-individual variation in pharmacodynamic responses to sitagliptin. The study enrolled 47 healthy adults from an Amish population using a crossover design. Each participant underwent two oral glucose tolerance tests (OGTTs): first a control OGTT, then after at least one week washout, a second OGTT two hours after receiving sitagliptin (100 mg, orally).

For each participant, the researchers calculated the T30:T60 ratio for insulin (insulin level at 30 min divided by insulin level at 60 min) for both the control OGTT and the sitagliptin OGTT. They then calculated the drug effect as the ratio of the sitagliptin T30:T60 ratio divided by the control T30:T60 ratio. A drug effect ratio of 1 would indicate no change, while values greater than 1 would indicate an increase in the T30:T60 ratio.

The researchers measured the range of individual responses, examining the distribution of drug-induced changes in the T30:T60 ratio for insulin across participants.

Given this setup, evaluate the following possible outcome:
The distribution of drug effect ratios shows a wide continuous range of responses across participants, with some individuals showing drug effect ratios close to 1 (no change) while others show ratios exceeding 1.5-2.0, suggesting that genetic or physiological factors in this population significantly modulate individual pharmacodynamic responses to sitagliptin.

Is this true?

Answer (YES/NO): NO